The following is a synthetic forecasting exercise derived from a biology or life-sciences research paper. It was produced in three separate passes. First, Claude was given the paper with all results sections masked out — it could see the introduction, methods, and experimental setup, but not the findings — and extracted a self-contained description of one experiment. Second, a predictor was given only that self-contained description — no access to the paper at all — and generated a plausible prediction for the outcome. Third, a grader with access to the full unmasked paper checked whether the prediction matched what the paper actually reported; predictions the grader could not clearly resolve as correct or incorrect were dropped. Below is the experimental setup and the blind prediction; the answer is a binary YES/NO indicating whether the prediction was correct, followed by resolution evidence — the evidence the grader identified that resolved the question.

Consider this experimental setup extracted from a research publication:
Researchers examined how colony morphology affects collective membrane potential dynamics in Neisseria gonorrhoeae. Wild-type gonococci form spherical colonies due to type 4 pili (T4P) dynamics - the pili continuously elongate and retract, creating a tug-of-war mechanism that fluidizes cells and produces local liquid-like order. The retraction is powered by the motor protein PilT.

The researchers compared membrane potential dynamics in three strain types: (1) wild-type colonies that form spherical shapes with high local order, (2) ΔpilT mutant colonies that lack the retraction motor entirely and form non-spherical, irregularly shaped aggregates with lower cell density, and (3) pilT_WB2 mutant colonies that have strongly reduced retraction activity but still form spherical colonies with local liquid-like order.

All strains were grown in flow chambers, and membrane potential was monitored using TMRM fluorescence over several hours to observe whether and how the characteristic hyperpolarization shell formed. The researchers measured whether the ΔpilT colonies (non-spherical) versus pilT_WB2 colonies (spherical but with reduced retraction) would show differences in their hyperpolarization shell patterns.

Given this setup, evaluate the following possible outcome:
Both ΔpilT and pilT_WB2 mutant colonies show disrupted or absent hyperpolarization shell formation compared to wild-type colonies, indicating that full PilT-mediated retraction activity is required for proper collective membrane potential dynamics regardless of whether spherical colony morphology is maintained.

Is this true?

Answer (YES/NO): NO